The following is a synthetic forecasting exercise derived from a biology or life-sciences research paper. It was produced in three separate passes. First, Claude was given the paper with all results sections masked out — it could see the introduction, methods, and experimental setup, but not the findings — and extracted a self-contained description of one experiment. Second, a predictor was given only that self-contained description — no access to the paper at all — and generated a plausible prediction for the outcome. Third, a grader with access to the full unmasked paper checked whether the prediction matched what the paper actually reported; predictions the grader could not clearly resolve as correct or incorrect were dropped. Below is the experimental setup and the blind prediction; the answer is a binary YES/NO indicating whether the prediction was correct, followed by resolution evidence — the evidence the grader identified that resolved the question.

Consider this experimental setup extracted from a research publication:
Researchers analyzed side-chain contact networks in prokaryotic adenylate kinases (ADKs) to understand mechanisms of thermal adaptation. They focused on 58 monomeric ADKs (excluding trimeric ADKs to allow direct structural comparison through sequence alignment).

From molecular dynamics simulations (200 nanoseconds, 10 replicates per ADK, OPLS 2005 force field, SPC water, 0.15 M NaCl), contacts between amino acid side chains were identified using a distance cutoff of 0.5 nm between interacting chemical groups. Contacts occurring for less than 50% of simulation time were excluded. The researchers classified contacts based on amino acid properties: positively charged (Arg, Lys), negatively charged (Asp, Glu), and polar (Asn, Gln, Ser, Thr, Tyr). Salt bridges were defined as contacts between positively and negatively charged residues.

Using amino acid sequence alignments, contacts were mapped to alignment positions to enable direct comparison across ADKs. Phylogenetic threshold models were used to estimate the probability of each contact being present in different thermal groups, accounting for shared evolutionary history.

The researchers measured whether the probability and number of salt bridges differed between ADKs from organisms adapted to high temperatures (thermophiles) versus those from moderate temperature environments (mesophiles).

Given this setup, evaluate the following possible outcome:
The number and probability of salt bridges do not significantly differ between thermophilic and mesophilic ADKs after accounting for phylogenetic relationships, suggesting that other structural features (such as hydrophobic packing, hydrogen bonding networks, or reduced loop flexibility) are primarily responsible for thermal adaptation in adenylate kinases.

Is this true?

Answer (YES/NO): YES